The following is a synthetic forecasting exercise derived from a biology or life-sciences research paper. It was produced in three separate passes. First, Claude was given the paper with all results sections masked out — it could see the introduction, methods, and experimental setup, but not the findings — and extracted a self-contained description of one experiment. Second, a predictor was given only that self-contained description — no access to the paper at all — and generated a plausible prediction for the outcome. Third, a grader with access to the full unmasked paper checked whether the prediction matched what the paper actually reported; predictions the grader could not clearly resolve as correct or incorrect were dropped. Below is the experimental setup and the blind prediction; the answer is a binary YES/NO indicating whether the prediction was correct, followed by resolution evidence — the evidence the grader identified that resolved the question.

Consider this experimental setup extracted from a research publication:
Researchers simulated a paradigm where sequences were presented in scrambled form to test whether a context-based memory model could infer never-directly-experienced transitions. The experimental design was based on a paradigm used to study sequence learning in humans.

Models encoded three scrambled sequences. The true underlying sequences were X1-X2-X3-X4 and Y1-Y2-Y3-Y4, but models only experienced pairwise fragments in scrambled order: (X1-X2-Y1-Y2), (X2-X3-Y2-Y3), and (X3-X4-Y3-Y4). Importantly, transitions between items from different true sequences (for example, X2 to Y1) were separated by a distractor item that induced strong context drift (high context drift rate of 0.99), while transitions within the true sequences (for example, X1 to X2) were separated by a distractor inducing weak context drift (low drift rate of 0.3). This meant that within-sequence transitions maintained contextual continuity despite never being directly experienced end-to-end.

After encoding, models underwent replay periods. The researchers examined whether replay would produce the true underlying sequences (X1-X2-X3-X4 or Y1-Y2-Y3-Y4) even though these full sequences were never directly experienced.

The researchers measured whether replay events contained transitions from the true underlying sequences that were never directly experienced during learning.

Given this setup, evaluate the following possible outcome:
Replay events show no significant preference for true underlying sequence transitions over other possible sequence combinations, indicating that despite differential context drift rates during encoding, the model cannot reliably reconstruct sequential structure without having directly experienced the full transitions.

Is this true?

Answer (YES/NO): NO